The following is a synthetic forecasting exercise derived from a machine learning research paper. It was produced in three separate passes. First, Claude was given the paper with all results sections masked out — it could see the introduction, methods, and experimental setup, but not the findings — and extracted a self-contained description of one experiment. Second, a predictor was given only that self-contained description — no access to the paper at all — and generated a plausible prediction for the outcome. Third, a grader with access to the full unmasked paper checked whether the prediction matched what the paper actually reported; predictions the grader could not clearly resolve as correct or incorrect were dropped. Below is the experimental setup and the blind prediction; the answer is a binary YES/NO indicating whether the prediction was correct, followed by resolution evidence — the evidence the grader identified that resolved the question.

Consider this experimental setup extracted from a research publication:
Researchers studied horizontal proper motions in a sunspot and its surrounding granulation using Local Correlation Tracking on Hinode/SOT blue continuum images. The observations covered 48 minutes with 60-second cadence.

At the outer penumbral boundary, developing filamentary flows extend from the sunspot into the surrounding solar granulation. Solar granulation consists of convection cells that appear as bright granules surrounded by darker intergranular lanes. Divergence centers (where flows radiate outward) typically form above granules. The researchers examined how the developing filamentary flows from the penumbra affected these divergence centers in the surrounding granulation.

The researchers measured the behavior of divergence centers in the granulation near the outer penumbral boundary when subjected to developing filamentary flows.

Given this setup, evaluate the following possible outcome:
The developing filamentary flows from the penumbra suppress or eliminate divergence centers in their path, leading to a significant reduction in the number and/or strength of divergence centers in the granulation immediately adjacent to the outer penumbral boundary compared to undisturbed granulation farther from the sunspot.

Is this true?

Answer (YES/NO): NO